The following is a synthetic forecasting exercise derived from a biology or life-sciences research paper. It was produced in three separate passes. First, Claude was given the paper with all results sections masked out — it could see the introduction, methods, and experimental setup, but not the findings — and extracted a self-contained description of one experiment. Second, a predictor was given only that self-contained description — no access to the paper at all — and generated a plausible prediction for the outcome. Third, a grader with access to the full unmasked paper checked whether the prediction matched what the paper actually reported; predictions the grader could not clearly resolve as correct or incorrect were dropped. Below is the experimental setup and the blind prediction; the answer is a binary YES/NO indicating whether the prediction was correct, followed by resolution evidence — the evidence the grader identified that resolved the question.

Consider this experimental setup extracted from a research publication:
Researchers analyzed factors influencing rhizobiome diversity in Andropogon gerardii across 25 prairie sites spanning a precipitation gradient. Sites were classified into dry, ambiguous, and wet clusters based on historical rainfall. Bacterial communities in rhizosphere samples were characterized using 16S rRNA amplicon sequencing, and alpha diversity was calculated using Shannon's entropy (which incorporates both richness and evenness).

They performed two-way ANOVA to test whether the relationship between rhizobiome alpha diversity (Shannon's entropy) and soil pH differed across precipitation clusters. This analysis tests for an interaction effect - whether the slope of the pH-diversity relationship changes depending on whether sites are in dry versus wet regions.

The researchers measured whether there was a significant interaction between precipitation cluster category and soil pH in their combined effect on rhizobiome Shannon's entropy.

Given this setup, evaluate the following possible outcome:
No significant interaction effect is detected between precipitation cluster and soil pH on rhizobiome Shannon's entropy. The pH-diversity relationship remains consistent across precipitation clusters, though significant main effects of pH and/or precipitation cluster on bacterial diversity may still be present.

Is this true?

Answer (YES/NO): NO